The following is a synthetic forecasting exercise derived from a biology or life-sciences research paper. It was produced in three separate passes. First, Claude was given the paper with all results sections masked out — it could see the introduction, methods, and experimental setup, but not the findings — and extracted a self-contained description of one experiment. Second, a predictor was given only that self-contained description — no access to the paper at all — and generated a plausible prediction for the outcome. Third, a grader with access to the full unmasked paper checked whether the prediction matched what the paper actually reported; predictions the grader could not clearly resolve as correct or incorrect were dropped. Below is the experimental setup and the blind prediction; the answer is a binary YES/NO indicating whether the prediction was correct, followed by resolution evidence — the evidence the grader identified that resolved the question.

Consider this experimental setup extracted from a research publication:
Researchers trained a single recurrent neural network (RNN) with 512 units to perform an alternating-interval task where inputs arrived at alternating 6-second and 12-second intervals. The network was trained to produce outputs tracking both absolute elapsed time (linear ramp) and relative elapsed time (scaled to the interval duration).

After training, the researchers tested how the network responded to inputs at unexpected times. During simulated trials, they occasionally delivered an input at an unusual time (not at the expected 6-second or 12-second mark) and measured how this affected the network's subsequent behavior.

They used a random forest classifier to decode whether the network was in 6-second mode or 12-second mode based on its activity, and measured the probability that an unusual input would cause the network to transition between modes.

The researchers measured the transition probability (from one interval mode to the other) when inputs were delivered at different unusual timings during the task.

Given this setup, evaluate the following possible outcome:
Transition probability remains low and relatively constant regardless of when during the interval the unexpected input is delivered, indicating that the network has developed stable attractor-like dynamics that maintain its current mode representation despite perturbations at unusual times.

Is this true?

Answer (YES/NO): NO